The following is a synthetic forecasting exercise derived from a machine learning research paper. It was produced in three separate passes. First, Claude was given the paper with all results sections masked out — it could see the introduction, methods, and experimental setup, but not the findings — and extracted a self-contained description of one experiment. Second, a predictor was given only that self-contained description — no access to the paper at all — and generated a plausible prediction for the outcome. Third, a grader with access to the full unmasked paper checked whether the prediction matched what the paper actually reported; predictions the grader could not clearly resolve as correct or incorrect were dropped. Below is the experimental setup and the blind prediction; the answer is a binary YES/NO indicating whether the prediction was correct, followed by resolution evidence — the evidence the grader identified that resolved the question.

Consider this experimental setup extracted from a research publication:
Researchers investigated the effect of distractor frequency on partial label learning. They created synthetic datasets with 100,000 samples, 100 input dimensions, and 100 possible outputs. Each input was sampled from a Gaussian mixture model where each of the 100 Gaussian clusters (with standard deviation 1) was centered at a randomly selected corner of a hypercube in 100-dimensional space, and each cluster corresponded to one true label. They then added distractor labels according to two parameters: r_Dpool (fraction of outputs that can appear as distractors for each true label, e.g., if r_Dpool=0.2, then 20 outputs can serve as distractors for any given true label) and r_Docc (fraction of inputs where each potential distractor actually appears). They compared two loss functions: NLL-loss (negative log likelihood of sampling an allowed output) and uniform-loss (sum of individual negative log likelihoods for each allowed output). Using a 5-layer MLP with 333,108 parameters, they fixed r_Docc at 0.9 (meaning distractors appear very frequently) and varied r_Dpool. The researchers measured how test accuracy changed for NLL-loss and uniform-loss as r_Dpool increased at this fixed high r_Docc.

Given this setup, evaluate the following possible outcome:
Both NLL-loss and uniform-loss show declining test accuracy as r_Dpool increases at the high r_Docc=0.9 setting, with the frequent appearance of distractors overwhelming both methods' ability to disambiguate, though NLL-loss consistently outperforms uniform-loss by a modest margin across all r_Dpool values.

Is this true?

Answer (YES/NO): NO